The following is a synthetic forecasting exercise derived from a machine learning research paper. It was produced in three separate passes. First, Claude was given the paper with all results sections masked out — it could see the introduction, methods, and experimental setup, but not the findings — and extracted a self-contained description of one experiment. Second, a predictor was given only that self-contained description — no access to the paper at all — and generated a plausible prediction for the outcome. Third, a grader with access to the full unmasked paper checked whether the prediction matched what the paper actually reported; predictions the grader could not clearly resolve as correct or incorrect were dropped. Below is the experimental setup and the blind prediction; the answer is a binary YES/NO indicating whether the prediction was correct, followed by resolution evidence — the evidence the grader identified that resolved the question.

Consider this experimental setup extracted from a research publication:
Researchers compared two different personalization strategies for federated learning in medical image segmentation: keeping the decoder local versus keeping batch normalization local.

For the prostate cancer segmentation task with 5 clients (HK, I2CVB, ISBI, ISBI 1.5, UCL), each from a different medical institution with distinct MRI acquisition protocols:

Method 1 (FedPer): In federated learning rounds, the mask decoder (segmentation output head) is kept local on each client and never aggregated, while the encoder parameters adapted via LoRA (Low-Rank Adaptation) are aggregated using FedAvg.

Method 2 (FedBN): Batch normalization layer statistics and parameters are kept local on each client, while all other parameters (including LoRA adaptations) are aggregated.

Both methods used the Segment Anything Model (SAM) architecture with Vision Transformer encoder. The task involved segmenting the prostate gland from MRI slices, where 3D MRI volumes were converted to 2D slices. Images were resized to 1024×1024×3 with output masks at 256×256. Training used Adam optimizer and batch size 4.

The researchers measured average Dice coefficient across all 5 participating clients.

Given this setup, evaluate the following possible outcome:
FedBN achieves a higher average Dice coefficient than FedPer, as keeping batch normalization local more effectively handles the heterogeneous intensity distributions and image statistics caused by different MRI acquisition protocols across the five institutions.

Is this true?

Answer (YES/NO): NO